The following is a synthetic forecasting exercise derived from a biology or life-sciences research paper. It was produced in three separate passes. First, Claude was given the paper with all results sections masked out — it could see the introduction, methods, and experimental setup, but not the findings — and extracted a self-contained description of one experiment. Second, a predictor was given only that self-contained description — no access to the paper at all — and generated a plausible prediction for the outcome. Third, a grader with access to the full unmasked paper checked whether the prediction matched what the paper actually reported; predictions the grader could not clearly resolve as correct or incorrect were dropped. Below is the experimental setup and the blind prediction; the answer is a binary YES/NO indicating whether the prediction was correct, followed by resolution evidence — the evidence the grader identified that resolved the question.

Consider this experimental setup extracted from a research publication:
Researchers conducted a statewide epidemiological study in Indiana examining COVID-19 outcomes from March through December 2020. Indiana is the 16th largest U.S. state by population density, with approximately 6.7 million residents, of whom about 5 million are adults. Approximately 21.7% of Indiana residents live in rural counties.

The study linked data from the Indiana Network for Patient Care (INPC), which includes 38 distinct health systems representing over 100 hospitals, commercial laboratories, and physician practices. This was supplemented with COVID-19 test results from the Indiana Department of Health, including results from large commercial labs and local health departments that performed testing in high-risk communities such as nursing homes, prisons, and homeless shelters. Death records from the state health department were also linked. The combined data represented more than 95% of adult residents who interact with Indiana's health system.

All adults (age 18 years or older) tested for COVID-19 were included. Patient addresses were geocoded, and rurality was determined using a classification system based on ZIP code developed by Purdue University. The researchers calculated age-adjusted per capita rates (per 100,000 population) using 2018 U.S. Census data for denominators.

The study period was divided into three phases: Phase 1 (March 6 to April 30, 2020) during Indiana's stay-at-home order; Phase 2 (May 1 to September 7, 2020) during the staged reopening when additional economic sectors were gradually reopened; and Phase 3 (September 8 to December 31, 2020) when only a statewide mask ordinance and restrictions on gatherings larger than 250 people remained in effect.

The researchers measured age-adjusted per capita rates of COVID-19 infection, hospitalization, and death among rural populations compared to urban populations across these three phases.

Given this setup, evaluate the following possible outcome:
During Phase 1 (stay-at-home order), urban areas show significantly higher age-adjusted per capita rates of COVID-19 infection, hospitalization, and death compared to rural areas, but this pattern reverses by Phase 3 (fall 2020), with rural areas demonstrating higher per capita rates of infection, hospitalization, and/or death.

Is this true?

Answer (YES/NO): YES